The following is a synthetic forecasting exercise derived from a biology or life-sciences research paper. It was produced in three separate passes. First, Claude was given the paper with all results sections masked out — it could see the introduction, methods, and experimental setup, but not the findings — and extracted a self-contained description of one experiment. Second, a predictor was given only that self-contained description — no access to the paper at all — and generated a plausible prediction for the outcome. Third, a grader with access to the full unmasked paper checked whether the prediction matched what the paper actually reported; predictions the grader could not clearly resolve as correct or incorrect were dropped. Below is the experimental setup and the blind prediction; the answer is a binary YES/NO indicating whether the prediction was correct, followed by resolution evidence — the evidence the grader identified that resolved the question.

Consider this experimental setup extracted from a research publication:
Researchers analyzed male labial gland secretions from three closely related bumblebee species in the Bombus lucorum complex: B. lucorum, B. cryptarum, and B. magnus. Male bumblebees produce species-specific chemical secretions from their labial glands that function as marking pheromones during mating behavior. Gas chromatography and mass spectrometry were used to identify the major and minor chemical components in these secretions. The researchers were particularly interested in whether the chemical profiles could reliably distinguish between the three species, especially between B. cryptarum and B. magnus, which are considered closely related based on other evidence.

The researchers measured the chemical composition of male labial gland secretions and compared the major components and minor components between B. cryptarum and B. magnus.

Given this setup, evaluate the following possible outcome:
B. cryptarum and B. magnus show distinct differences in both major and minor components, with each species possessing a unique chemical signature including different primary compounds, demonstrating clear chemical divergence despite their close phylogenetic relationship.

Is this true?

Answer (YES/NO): NO